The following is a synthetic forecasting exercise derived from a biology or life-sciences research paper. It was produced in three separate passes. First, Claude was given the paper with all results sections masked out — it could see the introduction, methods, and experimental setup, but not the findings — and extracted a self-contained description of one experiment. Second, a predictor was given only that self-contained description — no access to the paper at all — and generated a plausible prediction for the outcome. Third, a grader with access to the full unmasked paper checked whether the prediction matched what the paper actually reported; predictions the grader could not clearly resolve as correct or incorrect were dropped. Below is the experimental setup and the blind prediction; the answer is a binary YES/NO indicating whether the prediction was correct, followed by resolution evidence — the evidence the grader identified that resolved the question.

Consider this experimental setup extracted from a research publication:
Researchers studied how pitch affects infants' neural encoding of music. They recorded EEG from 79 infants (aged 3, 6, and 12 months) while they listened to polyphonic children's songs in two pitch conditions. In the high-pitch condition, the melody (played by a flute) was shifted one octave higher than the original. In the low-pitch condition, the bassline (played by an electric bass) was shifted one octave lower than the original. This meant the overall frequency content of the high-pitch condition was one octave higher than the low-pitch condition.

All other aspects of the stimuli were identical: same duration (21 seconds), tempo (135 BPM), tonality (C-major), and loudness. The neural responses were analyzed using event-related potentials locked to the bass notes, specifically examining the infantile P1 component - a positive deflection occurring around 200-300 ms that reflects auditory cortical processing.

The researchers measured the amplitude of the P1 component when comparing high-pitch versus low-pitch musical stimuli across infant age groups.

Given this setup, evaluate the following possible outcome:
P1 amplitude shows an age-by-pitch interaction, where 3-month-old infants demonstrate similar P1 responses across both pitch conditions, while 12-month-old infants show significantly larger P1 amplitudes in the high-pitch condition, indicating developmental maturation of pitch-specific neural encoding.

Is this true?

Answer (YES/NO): NO